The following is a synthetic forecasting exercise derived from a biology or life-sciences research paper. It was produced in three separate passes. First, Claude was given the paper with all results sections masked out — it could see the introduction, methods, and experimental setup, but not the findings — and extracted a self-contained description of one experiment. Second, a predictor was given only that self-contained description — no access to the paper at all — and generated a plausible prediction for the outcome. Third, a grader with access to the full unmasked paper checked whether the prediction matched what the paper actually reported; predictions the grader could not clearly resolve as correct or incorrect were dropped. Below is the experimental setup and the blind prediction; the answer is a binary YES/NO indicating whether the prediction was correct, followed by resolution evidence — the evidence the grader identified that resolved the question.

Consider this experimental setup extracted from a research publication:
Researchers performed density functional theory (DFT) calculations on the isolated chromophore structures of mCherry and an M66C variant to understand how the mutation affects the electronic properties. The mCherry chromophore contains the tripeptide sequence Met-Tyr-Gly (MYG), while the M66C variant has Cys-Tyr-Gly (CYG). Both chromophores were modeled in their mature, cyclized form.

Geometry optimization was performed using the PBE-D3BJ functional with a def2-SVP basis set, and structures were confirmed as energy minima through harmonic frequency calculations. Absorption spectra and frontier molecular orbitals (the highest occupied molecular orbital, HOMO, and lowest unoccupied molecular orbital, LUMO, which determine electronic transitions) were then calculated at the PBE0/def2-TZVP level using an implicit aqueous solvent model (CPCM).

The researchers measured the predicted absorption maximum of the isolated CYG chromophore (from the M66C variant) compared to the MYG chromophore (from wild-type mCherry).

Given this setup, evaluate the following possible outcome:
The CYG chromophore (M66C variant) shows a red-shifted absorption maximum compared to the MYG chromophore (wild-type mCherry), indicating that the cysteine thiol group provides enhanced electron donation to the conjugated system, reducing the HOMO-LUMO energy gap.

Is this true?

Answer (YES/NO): NO